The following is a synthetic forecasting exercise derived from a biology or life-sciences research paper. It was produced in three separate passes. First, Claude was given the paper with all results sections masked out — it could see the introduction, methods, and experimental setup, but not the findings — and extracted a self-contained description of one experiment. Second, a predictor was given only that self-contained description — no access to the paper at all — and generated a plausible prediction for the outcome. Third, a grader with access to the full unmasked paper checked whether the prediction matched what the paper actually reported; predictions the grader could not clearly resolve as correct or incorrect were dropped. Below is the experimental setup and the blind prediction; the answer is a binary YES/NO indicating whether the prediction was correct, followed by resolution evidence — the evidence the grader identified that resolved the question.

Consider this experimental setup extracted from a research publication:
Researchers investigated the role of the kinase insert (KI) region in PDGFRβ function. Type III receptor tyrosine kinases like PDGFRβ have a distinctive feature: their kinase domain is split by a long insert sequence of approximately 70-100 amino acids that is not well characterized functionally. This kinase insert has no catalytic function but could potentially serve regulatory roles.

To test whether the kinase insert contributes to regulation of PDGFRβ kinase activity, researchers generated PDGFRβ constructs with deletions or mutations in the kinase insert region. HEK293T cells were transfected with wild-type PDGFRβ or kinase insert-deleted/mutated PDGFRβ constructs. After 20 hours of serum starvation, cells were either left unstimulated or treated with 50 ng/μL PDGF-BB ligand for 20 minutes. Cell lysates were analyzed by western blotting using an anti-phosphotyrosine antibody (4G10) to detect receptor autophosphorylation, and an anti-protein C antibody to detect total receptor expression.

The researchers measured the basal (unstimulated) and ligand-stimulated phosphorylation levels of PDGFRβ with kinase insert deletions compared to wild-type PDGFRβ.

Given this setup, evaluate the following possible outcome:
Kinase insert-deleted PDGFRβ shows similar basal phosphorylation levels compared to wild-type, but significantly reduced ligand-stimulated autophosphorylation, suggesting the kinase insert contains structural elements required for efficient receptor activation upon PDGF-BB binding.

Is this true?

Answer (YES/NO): NO